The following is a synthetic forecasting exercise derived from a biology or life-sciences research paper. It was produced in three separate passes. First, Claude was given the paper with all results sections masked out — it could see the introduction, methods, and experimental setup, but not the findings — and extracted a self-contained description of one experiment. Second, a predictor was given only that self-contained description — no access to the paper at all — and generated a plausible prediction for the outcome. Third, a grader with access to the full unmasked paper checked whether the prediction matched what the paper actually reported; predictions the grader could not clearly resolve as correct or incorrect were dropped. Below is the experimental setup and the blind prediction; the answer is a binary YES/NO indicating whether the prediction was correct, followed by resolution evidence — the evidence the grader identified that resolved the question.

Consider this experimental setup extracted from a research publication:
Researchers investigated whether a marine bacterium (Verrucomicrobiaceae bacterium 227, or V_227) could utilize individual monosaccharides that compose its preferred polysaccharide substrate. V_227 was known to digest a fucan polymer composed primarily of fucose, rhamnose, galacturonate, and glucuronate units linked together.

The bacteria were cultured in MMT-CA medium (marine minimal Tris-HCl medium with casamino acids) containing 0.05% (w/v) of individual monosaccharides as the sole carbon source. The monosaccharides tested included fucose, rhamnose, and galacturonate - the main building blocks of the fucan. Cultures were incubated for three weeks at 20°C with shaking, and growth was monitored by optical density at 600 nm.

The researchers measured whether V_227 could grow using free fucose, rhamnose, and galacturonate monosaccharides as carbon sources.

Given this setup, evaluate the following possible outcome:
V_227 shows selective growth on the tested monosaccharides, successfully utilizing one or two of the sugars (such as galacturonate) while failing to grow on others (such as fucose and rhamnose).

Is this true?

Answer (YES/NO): NO